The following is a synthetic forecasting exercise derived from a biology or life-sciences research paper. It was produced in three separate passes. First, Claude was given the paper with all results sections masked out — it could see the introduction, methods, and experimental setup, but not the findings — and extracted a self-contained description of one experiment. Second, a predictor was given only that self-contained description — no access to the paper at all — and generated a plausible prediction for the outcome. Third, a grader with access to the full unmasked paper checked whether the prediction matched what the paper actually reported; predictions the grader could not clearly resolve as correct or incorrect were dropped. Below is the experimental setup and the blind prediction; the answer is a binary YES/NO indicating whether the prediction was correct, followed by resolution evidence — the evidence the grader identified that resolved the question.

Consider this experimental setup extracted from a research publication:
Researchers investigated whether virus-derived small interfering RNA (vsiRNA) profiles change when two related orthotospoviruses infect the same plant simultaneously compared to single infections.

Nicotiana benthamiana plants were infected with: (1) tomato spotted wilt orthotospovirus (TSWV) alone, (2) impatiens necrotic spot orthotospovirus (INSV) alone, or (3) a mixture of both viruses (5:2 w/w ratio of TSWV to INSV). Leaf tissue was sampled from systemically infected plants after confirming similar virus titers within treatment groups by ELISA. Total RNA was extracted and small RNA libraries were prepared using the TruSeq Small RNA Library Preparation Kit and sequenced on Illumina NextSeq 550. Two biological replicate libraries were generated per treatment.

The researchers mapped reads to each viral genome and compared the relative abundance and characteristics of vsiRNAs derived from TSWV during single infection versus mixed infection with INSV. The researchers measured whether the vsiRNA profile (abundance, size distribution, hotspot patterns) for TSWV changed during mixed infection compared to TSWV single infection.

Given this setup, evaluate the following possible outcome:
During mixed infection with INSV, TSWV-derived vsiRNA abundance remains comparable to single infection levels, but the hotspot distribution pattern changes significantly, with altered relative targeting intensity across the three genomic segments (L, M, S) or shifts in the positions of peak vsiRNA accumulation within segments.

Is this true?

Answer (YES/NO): NO